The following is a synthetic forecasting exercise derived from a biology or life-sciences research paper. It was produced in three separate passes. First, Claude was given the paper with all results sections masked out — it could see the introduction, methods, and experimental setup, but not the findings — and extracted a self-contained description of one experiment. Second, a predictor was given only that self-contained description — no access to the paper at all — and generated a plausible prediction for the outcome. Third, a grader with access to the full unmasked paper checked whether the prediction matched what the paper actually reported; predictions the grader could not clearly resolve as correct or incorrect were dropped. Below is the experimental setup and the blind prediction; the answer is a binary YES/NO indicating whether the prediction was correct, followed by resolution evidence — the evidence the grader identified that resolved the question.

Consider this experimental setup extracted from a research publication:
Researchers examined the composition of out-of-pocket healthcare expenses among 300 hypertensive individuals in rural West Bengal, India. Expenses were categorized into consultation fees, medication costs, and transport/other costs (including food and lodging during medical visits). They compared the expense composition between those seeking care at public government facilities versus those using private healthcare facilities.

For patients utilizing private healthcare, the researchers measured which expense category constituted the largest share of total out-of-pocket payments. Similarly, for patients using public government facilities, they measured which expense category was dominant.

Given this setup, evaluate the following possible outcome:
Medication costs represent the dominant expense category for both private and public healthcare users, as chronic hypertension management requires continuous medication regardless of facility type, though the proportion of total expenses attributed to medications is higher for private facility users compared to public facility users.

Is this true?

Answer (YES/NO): NO